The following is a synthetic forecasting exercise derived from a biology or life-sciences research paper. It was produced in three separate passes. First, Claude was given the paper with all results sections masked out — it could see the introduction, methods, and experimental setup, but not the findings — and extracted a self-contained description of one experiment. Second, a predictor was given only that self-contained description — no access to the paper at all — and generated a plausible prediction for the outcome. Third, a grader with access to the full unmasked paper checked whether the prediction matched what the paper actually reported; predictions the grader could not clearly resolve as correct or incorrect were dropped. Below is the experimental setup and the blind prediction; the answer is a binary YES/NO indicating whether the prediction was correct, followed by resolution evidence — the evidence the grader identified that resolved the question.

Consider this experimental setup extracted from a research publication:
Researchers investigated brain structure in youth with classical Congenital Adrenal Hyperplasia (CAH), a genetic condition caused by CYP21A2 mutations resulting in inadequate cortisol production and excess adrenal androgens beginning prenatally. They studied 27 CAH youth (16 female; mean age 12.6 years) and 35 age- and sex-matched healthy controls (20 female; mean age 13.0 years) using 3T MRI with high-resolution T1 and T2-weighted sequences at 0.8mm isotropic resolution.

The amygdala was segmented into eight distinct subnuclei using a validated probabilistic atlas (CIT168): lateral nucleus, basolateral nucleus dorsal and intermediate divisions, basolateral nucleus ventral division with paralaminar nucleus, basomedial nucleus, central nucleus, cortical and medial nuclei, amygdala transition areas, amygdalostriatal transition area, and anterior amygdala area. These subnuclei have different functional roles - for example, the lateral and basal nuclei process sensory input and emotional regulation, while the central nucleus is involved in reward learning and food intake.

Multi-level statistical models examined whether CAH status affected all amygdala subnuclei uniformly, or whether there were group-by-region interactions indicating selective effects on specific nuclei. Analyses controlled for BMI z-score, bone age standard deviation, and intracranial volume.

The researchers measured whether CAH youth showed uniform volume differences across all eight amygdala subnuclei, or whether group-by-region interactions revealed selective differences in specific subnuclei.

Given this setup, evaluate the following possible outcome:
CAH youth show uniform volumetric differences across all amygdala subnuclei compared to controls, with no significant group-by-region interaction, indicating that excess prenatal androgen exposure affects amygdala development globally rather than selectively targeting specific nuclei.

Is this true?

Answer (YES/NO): NO